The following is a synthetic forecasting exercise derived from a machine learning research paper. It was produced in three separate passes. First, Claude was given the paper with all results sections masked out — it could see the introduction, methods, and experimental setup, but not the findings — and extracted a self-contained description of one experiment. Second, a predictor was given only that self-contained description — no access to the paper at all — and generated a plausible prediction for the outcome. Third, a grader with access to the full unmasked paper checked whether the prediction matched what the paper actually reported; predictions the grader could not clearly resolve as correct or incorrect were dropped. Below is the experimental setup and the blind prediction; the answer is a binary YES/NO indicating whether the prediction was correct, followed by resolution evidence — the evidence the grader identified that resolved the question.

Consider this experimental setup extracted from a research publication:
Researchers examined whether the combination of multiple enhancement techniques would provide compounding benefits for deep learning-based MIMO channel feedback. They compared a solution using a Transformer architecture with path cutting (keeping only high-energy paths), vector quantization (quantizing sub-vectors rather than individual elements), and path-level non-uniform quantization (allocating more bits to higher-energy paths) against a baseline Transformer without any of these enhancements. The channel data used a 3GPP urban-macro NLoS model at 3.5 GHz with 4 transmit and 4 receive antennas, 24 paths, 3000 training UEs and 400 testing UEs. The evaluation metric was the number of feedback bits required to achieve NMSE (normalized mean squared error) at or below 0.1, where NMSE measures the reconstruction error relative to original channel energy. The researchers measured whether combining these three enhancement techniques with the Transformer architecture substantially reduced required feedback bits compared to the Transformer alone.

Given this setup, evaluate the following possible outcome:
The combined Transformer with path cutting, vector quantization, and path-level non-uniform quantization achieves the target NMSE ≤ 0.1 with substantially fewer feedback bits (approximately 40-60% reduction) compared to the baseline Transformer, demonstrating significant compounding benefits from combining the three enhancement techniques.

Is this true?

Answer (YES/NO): NO